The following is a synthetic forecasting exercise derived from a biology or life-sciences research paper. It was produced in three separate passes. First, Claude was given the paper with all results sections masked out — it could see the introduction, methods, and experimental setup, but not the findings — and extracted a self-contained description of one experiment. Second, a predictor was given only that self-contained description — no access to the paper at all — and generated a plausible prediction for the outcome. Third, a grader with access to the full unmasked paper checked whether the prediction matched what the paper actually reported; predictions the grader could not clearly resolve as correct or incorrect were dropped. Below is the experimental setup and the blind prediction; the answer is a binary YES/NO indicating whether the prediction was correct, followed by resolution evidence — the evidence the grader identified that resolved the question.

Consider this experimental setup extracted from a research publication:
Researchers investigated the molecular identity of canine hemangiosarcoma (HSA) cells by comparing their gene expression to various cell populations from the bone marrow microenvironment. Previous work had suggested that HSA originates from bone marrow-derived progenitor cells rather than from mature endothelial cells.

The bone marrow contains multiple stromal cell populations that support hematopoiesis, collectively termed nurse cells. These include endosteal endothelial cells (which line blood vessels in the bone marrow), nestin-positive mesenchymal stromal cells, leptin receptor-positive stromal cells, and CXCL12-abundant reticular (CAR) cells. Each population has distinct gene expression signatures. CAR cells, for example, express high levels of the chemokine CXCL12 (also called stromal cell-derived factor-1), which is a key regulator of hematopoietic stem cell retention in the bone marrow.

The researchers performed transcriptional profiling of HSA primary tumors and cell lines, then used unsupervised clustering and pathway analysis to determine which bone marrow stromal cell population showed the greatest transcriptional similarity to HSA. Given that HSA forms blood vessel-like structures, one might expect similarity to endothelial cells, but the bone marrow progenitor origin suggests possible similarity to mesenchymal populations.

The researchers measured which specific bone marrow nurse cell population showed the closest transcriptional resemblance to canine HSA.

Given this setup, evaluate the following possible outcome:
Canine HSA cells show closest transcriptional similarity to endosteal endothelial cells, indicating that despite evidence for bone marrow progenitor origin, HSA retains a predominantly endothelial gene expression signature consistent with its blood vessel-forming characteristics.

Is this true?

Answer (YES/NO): NO